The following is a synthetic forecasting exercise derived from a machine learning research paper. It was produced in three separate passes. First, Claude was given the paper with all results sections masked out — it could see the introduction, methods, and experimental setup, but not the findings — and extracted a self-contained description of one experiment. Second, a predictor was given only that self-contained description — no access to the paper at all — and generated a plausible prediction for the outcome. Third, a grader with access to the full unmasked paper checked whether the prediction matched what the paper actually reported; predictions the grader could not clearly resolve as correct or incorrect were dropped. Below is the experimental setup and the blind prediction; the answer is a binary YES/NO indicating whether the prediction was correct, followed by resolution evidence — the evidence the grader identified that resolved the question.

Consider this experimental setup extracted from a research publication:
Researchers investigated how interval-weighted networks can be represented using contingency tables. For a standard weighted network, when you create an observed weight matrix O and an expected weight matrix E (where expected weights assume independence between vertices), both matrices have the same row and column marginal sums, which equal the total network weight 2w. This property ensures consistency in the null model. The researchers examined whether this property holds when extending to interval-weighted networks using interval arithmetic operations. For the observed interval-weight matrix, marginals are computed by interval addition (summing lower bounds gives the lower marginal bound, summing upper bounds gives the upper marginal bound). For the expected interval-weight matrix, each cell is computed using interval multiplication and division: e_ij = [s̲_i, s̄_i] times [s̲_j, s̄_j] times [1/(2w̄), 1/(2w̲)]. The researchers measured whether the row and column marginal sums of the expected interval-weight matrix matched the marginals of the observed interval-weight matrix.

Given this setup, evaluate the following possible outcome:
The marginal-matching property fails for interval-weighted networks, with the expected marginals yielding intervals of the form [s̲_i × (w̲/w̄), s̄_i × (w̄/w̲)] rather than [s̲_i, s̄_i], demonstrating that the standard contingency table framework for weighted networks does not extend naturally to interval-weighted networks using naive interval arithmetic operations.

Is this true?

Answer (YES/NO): NO